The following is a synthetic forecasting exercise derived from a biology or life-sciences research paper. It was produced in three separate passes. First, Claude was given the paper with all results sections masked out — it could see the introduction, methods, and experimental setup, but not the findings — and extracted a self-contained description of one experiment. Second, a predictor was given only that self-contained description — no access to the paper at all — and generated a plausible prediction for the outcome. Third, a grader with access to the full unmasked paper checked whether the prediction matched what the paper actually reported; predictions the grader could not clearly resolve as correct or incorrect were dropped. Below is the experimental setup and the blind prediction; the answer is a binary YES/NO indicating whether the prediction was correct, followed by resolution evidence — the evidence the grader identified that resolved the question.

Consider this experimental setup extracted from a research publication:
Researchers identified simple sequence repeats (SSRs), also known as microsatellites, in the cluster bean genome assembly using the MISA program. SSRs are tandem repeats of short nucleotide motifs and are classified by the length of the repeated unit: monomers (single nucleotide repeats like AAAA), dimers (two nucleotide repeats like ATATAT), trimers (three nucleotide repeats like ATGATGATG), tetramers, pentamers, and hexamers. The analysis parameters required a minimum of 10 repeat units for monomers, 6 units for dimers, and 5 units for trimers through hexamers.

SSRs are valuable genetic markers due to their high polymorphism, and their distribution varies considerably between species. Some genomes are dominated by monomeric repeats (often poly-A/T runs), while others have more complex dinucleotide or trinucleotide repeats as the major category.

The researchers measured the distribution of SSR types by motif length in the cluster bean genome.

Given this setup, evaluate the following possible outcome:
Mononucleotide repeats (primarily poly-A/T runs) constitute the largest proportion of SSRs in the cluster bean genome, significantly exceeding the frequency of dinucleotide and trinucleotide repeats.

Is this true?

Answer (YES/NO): YES